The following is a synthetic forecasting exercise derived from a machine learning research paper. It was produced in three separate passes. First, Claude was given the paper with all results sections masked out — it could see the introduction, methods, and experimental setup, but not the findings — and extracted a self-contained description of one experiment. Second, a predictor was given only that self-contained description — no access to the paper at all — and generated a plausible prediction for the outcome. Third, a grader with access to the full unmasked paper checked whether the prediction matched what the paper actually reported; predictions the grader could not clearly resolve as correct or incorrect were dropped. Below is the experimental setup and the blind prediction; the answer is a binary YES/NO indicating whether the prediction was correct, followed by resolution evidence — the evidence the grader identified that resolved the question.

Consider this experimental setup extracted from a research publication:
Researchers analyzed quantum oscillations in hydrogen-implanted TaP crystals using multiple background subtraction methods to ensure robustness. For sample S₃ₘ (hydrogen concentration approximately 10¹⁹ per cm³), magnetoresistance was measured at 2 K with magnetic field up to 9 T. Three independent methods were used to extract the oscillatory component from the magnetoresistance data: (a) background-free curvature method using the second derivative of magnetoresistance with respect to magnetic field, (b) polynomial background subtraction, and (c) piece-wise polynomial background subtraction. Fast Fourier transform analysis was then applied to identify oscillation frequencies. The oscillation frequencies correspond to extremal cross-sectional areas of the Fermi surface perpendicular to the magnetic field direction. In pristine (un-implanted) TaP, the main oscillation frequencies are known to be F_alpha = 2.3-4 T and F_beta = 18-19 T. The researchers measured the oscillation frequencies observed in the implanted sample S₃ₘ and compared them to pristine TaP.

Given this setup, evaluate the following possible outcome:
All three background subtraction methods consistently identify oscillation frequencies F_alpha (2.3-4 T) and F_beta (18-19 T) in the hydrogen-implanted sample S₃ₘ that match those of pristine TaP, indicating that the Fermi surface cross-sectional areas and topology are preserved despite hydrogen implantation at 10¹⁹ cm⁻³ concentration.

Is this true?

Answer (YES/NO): NO